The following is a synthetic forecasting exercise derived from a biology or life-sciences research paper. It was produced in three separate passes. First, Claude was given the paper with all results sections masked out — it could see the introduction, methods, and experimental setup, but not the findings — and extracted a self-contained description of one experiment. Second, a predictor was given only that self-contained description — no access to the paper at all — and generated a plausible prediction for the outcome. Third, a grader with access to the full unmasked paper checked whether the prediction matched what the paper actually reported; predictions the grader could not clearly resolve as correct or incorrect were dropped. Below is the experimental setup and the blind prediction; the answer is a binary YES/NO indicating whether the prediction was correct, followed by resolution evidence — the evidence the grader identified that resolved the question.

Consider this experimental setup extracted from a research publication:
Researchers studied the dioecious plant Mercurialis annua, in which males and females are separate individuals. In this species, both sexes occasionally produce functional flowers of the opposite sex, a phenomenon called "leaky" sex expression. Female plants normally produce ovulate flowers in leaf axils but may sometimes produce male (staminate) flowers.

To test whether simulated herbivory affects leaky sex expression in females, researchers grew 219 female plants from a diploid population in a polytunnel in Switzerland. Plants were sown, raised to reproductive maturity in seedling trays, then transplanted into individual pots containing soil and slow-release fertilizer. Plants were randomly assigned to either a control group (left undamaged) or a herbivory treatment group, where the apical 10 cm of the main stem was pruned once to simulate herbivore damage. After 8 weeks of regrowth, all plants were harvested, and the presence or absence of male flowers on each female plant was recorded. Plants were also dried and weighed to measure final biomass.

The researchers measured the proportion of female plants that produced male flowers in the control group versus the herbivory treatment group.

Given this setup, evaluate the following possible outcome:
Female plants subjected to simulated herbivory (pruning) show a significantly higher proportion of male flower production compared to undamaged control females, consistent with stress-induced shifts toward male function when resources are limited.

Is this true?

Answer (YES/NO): NO